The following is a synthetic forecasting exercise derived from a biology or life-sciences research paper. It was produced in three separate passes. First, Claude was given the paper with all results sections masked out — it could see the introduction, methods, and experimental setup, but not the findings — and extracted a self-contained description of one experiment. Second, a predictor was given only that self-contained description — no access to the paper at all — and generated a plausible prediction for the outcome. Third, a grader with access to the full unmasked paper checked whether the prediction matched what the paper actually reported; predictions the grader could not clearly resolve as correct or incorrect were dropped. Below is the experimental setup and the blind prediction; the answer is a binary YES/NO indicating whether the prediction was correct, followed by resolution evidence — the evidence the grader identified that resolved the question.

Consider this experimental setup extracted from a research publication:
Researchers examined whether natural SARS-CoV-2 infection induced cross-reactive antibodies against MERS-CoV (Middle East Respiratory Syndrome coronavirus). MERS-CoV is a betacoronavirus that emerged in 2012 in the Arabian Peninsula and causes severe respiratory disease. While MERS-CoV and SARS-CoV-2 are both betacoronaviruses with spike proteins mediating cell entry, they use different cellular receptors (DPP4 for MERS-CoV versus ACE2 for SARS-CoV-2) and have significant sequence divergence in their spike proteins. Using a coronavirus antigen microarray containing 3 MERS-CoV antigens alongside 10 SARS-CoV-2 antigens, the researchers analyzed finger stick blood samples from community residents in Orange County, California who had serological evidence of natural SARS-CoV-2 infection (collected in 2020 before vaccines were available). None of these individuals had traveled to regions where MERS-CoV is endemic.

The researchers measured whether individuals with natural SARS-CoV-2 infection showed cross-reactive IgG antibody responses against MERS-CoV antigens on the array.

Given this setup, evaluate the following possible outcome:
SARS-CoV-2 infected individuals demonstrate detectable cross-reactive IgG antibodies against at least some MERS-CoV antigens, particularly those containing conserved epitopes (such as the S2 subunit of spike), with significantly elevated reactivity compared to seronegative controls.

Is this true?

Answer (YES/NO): YES